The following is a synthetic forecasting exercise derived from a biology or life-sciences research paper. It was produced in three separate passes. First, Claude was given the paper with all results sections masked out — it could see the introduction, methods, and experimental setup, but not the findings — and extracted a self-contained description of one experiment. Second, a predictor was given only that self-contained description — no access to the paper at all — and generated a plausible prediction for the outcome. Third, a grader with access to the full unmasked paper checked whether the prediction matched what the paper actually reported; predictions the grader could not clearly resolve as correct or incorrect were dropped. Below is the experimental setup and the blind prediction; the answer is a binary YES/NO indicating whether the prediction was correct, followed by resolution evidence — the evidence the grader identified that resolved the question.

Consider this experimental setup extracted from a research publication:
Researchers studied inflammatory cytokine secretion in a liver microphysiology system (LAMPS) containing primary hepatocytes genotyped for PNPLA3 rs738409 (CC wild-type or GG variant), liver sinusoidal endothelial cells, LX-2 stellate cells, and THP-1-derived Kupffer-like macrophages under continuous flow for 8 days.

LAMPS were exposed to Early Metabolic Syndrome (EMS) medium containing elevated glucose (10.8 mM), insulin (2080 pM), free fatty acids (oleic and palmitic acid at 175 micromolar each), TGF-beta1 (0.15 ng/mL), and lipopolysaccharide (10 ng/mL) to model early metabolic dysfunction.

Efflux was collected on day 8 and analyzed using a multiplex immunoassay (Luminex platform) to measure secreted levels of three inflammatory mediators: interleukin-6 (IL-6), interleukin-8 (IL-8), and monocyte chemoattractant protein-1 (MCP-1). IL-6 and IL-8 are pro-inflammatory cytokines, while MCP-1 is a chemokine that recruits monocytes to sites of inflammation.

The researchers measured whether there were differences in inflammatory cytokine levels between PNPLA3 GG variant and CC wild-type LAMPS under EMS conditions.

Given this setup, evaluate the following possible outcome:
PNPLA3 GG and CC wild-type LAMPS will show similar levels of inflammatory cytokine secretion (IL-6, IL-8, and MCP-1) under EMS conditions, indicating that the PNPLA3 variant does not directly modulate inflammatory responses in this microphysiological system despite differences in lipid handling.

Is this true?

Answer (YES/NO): YES